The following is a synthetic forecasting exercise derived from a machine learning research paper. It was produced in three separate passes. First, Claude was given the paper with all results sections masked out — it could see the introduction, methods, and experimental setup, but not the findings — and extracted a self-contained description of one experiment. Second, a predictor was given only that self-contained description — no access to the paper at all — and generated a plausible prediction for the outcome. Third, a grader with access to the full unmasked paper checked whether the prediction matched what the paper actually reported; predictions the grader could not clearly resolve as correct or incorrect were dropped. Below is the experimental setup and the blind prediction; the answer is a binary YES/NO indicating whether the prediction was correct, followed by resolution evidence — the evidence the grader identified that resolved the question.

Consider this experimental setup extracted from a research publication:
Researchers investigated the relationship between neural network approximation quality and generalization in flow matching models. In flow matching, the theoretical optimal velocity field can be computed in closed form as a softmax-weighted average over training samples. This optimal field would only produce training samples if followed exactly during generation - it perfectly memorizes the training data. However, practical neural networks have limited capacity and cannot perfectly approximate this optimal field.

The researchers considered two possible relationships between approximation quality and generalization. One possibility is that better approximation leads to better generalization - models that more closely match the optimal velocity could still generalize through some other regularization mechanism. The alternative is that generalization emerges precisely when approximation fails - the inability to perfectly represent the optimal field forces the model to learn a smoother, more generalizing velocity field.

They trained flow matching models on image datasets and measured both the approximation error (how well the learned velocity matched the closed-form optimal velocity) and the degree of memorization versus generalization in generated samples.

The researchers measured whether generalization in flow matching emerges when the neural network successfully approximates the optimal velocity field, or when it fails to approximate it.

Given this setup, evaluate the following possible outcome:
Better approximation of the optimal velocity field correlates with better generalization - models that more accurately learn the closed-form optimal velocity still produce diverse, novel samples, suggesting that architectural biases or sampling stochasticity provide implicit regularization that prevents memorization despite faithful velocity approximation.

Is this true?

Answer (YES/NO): NO